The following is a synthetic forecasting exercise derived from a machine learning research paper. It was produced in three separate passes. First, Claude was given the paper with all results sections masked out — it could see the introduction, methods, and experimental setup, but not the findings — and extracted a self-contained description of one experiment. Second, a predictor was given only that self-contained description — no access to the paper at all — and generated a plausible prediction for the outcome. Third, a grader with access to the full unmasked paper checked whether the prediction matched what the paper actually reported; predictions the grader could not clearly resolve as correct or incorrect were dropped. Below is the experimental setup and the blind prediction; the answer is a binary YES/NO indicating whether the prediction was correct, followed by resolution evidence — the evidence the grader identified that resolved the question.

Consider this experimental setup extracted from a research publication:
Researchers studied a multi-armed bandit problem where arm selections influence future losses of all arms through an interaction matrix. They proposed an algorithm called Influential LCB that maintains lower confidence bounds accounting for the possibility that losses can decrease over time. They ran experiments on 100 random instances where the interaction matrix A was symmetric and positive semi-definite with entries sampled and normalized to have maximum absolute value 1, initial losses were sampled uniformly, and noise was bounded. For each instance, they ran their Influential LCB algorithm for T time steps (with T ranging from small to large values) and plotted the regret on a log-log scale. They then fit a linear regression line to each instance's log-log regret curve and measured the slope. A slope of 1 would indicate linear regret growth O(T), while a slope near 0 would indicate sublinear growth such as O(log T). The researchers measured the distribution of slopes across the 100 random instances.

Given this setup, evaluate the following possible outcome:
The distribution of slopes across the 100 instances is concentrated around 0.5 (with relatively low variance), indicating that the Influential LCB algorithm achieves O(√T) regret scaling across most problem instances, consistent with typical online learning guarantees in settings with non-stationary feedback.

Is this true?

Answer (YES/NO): NO